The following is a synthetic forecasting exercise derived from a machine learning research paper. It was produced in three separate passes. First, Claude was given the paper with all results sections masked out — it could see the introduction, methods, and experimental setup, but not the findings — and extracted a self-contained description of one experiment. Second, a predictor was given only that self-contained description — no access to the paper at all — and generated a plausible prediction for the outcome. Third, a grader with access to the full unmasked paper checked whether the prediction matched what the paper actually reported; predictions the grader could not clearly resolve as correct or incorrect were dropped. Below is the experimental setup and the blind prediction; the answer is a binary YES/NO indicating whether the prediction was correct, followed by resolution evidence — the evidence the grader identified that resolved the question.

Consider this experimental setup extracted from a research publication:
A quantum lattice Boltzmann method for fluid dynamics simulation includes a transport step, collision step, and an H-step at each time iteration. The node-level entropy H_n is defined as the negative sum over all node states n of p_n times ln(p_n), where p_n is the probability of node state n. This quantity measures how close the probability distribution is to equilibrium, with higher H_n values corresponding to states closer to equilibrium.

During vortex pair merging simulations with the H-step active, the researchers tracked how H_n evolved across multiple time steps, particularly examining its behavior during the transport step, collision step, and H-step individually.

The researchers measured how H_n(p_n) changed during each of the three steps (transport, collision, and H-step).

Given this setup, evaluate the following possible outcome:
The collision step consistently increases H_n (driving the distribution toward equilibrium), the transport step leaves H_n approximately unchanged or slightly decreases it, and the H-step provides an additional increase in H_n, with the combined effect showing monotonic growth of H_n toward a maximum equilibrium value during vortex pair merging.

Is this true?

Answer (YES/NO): NO